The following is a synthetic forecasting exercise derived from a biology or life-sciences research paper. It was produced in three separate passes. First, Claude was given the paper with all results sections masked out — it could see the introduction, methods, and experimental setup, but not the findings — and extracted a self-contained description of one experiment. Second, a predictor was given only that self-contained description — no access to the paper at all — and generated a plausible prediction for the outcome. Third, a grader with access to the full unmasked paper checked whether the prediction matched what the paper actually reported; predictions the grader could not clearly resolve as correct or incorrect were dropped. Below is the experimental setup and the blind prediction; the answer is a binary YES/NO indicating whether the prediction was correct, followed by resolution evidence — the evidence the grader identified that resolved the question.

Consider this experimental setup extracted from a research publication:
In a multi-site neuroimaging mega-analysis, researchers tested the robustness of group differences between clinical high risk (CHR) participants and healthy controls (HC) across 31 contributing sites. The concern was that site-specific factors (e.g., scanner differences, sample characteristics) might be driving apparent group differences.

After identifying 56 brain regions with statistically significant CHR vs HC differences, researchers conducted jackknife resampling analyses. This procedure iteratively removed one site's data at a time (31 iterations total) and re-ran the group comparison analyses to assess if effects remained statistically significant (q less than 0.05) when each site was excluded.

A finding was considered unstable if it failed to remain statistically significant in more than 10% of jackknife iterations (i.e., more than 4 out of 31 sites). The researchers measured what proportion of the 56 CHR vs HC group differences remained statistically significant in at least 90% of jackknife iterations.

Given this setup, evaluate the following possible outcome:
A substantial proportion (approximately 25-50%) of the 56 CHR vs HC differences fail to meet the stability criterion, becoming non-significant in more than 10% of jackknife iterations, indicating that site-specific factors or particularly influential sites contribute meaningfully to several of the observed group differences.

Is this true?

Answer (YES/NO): NO